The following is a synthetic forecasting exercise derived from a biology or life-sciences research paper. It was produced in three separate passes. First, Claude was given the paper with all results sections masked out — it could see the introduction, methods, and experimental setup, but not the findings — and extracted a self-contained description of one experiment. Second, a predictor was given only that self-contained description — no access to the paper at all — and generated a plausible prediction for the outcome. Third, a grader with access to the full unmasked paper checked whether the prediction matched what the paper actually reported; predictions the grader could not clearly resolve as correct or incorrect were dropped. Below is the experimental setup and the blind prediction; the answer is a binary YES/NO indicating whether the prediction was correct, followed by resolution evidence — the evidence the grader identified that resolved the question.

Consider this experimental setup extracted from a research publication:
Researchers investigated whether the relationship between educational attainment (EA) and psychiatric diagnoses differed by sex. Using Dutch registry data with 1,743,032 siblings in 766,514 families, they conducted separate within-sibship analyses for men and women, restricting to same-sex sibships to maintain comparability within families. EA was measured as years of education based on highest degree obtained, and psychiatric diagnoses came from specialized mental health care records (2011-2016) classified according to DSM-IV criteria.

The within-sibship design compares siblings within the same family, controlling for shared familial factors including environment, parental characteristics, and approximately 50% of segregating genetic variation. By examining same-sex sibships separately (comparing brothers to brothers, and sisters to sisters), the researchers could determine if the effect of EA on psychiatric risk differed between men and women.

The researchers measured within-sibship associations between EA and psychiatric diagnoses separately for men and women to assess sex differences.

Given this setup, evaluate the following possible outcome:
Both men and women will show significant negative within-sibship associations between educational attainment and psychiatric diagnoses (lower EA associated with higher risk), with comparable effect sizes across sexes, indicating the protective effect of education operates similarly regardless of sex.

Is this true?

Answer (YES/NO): YES